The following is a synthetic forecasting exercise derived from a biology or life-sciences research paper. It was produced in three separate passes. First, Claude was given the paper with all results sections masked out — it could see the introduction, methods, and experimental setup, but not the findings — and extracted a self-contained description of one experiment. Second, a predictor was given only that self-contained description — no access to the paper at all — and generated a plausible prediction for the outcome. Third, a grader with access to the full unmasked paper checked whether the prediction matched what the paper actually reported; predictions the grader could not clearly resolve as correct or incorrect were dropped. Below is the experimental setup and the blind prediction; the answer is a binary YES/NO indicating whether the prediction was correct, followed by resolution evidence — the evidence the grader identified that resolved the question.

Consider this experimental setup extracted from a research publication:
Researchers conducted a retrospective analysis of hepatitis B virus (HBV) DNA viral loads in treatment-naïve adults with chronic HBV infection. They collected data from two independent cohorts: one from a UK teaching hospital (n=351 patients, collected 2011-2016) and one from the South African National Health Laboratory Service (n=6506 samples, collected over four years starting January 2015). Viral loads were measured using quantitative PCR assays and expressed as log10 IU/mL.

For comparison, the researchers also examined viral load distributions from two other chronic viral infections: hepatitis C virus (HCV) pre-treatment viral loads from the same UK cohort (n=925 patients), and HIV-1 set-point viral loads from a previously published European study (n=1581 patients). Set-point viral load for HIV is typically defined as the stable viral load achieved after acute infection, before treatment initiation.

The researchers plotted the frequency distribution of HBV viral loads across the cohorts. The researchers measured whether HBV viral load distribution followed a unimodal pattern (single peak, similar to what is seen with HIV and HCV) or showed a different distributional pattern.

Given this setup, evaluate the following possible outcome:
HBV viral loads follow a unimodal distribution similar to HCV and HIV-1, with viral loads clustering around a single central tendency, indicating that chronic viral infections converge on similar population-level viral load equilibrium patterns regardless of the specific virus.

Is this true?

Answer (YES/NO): NO